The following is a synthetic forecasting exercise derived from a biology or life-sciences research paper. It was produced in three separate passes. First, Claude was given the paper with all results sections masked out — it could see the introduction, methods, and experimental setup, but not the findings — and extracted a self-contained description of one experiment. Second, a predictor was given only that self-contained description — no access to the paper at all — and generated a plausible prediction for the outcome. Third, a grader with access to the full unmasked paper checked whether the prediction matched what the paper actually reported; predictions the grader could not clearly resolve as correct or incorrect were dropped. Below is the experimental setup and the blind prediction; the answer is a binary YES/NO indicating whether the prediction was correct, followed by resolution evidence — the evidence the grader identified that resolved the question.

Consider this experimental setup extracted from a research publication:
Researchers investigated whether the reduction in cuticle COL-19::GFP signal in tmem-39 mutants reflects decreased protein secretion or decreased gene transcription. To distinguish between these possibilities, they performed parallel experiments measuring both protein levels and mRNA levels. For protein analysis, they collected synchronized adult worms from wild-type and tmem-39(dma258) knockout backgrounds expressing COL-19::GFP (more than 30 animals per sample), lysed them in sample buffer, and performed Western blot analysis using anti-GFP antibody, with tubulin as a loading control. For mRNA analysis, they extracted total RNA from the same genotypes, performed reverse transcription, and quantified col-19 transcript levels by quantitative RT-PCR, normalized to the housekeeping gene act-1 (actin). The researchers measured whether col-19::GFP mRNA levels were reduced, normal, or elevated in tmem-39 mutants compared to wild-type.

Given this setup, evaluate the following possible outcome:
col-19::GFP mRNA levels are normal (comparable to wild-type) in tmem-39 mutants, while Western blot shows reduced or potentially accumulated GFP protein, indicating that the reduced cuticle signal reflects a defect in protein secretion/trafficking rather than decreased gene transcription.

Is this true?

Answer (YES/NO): NO